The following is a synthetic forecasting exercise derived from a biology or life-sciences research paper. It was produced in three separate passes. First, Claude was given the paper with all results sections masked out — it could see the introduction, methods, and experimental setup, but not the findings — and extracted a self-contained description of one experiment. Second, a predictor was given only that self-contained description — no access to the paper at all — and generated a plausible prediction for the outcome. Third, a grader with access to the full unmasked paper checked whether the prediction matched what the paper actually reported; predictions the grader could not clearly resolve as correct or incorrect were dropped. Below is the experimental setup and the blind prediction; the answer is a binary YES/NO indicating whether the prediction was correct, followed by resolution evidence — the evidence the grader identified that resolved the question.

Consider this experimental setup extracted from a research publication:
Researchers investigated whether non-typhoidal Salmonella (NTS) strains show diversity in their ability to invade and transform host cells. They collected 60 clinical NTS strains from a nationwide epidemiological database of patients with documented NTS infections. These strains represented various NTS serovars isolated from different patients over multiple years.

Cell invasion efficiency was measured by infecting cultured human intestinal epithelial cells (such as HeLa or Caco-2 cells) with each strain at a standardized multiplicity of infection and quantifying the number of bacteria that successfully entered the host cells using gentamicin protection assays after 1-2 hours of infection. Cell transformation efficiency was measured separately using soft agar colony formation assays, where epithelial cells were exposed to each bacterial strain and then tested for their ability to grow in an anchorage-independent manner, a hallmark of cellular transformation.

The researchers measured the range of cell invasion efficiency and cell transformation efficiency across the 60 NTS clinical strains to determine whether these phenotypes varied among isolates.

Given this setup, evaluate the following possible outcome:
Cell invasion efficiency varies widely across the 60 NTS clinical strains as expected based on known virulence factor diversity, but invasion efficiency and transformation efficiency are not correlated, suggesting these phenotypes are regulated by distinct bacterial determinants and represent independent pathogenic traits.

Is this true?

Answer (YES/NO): NO